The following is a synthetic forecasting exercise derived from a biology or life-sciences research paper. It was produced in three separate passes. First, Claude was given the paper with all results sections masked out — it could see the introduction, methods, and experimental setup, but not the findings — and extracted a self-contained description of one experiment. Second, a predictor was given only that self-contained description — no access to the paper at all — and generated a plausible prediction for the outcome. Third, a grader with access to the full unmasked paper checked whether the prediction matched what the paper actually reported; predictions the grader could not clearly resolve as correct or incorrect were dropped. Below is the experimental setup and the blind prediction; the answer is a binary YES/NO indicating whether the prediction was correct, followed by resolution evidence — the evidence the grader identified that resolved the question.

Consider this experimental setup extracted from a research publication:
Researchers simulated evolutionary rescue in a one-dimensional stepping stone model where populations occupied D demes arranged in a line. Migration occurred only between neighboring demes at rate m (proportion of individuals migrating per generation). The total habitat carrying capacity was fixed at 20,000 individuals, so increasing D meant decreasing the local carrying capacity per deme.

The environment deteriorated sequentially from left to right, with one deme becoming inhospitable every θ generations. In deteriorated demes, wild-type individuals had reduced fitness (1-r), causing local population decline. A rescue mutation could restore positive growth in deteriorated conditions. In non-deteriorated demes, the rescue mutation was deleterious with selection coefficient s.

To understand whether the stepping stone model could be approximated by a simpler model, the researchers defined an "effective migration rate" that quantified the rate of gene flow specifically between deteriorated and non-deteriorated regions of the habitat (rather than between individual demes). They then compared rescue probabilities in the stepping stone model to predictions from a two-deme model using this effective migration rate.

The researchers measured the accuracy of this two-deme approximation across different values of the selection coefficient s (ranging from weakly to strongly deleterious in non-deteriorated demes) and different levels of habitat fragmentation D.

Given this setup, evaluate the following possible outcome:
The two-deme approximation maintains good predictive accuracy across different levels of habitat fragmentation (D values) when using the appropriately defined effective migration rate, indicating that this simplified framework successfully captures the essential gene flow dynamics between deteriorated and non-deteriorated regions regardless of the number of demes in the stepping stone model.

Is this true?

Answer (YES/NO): NO